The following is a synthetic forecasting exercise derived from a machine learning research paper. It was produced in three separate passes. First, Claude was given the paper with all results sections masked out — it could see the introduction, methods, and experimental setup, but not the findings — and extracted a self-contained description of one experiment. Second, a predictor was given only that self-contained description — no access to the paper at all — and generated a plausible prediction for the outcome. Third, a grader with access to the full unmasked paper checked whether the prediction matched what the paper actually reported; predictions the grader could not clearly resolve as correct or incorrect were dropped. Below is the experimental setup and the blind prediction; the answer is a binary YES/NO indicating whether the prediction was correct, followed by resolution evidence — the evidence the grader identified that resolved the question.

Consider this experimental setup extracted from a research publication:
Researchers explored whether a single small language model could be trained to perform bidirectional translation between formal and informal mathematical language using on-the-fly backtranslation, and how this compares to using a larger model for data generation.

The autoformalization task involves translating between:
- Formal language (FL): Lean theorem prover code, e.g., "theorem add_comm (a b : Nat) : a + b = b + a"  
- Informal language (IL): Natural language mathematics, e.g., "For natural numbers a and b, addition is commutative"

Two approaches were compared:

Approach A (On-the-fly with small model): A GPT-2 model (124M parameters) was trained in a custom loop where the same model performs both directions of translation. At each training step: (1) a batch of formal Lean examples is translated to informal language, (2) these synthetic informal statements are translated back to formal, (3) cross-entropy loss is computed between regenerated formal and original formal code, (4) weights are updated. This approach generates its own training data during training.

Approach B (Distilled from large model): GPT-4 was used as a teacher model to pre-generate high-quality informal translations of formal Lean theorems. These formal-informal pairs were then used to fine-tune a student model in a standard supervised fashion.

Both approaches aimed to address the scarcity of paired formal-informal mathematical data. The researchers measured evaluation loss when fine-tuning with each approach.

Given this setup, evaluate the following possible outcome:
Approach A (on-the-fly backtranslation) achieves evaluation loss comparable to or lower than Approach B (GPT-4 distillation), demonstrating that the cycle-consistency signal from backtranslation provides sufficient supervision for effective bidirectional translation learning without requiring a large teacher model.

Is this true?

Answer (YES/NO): NO